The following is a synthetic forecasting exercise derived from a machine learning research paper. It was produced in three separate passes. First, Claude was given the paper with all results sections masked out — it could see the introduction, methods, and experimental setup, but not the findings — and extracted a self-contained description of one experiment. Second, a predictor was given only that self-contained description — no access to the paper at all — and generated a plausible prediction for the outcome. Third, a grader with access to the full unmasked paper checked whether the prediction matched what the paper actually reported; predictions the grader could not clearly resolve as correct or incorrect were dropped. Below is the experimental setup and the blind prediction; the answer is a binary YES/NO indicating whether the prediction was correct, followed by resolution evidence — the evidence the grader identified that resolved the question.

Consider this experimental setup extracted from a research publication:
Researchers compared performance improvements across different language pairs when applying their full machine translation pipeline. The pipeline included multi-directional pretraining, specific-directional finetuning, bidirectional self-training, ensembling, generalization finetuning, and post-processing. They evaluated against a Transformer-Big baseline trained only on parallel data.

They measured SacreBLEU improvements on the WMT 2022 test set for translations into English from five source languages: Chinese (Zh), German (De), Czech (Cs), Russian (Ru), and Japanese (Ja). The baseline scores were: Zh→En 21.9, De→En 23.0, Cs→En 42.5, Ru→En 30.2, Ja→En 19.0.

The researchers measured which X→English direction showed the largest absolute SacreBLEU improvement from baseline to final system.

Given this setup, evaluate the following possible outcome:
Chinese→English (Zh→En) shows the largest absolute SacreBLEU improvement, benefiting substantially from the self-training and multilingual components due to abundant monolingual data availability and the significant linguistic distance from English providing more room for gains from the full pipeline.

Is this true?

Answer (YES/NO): NO